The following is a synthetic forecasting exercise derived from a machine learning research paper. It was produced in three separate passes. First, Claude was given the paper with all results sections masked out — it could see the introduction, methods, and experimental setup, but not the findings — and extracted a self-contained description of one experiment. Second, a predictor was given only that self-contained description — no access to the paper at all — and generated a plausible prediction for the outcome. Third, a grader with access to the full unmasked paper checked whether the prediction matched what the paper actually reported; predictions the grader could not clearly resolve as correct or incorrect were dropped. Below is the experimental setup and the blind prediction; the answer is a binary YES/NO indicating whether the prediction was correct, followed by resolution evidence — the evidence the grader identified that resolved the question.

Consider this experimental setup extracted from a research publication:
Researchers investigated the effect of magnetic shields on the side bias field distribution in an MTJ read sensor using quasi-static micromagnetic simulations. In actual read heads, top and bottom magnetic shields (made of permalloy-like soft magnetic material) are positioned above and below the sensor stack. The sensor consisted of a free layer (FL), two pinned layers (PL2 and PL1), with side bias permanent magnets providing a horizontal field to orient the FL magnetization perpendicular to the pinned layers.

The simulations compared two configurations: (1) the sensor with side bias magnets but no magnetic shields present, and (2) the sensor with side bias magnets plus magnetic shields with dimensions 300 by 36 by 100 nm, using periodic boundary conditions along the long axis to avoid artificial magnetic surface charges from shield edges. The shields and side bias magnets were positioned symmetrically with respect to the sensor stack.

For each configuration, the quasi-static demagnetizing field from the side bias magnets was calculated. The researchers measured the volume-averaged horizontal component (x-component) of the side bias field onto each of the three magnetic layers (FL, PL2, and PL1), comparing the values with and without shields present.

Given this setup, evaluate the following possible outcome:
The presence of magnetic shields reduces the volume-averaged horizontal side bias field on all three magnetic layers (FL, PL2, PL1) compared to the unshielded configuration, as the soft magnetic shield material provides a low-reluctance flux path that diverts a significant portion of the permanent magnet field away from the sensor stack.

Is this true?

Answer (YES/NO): YES